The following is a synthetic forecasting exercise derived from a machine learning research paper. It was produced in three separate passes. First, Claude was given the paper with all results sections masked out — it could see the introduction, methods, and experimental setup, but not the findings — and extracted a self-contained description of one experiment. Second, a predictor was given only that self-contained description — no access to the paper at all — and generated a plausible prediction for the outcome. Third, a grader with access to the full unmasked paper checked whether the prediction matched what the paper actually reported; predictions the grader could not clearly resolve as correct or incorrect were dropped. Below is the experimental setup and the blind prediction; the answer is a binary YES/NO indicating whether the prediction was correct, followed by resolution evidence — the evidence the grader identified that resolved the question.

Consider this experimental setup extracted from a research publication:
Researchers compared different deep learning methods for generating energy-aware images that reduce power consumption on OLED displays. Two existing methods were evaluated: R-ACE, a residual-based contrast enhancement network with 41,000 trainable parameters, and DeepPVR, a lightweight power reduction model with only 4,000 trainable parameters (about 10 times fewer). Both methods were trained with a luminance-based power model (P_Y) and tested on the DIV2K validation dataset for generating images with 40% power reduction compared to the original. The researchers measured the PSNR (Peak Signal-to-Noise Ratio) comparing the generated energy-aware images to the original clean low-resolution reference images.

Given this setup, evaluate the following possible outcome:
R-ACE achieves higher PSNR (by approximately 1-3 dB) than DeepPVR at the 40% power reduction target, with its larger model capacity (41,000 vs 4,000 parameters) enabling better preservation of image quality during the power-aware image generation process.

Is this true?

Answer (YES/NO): NO